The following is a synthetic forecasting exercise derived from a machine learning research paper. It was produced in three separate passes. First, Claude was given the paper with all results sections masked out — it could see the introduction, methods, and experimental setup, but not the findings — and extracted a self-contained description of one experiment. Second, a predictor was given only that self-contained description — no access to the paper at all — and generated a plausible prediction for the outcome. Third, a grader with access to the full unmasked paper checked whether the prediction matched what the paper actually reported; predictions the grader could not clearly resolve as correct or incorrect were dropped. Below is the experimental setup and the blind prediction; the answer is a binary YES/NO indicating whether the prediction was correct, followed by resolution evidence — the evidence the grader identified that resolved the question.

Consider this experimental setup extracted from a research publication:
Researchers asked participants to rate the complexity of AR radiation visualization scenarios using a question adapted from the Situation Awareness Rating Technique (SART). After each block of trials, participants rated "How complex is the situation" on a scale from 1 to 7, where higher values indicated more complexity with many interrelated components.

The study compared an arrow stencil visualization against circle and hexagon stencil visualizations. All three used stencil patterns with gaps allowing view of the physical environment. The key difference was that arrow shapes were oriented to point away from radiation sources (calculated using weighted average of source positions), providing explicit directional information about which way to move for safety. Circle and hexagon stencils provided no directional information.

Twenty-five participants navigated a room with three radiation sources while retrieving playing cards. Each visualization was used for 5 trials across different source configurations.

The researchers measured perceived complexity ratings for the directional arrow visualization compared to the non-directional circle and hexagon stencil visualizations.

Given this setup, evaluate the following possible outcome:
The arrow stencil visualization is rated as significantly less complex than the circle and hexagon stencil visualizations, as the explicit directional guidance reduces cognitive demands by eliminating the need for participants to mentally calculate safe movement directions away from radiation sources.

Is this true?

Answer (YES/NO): NO